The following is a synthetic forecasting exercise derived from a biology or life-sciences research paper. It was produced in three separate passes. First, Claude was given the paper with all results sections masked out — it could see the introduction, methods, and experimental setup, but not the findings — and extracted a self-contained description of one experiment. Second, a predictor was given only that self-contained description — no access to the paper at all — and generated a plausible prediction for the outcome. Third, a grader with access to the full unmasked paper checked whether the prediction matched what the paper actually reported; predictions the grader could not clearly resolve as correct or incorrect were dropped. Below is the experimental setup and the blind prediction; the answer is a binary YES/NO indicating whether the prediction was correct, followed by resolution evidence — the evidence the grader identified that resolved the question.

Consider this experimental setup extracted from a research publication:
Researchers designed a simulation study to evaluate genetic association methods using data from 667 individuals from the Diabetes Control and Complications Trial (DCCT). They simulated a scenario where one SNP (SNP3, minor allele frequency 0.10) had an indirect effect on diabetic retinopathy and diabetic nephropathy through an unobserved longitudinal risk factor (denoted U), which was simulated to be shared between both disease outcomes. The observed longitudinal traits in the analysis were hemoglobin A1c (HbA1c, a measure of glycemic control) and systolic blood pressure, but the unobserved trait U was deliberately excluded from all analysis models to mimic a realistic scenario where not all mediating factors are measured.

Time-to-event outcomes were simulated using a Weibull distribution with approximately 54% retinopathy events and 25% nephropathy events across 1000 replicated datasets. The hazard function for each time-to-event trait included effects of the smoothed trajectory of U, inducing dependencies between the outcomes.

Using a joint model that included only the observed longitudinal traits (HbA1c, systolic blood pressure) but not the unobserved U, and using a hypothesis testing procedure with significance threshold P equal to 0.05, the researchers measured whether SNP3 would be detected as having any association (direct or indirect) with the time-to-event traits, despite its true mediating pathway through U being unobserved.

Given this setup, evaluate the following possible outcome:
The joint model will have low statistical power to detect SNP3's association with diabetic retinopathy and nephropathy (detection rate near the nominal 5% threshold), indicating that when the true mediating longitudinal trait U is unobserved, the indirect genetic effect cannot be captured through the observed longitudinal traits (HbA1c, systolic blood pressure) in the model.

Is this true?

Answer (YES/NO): NO